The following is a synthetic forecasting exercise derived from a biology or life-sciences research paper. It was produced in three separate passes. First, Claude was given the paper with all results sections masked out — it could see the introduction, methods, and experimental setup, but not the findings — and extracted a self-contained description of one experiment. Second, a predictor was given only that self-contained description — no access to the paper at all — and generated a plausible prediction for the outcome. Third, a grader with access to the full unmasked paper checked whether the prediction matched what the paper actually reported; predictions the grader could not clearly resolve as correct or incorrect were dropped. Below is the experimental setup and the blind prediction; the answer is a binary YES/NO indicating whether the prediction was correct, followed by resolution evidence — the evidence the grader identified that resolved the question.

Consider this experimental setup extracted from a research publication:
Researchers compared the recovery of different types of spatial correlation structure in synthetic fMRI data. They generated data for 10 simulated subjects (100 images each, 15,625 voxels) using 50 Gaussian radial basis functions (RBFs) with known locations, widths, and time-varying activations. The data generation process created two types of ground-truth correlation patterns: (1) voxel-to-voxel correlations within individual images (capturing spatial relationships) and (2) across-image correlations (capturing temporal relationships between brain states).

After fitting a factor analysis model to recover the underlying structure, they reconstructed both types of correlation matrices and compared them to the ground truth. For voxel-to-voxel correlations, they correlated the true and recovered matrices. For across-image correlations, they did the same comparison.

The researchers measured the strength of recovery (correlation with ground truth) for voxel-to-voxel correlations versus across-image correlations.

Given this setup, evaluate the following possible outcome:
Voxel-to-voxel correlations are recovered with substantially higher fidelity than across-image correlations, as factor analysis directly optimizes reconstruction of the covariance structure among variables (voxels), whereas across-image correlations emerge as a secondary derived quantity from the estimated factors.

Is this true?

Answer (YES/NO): NO